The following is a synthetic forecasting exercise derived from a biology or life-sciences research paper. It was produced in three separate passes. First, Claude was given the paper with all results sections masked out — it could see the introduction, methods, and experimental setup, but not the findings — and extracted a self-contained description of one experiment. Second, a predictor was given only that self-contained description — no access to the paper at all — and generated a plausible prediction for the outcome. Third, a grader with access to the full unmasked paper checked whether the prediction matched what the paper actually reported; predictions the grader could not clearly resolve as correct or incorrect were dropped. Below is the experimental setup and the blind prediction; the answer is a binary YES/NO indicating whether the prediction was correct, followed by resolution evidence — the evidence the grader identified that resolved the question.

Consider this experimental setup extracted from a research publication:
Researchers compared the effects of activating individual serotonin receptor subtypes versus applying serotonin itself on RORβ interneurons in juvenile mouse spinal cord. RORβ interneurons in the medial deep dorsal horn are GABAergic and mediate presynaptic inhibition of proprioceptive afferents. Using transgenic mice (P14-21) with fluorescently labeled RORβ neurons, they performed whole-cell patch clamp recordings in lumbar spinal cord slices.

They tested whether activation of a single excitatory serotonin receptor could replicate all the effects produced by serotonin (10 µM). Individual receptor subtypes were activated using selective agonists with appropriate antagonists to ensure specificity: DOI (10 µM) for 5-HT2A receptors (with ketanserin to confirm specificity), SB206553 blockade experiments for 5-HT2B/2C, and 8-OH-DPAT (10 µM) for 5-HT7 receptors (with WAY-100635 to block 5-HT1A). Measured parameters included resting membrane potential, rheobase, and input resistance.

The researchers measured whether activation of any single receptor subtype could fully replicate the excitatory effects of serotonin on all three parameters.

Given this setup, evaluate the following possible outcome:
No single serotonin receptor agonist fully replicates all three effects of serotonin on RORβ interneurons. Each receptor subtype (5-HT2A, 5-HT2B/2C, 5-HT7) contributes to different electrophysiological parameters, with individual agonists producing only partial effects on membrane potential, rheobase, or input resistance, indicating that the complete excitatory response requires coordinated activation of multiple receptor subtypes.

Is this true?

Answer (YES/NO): YES